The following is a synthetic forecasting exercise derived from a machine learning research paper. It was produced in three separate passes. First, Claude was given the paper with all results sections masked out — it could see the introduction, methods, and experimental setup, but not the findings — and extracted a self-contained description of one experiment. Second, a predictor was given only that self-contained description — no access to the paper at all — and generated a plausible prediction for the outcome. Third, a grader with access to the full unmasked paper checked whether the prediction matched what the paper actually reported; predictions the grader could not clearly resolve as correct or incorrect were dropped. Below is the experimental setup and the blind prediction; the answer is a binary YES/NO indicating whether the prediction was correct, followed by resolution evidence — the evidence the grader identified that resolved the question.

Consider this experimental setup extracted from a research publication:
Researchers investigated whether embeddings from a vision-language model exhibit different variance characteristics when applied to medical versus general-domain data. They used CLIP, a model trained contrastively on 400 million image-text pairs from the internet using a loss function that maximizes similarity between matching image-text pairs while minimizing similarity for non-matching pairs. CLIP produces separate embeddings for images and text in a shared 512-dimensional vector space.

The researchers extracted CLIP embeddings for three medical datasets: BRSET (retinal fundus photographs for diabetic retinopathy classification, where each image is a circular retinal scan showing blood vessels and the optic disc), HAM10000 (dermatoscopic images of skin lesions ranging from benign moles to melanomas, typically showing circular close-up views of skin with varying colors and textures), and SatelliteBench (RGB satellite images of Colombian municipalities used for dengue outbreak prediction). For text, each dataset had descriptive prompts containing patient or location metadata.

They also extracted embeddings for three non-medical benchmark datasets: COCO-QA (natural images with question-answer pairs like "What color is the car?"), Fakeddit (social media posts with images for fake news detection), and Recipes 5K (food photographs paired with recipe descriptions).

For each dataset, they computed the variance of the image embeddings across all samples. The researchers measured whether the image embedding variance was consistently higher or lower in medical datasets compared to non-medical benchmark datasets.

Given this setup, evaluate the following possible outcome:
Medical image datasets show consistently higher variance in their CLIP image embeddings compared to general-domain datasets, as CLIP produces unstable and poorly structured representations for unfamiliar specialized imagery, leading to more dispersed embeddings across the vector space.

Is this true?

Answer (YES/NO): NO